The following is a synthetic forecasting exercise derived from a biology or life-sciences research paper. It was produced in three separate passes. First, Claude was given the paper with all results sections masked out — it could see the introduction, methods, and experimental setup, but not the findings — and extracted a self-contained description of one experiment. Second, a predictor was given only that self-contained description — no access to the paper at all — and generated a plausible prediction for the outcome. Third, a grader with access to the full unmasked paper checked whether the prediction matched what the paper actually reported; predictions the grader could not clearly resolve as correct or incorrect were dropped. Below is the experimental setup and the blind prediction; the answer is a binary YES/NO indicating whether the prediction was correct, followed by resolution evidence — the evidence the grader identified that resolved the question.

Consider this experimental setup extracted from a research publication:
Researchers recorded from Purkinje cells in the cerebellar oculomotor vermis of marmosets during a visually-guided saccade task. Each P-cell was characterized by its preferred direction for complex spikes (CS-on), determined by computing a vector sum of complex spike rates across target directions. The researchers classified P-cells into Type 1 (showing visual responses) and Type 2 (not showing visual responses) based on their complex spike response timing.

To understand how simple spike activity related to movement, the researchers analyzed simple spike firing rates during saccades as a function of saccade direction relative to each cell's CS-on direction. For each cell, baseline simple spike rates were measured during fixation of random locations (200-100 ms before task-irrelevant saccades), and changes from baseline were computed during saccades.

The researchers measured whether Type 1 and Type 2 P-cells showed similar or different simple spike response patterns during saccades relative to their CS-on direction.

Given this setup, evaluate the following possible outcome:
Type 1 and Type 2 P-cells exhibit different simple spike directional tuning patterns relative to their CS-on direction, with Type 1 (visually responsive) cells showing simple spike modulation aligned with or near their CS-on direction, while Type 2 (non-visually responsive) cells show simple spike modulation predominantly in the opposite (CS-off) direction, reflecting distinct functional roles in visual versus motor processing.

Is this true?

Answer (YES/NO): NO